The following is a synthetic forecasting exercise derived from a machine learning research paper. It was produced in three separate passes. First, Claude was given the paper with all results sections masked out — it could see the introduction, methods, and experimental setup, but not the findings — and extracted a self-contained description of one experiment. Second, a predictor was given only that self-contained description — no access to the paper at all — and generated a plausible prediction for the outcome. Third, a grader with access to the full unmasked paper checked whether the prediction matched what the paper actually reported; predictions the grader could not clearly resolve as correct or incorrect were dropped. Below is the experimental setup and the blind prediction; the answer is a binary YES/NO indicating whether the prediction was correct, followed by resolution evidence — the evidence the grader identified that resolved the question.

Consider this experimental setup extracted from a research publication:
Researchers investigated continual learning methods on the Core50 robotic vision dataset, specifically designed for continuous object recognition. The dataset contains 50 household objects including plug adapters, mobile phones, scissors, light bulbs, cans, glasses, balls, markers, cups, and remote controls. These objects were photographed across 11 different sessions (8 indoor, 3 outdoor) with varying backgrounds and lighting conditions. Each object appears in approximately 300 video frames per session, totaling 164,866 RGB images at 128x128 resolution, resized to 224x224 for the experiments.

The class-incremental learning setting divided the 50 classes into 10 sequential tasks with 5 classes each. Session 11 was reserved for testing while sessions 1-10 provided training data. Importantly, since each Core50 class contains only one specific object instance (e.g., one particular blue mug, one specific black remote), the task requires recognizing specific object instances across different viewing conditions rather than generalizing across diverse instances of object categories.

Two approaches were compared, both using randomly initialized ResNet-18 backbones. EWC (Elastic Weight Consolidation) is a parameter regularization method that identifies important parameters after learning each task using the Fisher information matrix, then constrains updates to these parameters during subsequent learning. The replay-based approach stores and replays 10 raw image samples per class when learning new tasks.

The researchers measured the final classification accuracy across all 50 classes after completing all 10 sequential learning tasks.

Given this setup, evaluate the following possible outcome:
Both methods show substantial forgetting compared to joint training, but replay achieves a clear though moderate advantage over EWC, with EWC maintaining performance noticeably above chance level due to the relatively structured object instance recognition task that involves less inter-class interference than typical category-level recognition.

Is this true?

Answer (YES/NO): NO